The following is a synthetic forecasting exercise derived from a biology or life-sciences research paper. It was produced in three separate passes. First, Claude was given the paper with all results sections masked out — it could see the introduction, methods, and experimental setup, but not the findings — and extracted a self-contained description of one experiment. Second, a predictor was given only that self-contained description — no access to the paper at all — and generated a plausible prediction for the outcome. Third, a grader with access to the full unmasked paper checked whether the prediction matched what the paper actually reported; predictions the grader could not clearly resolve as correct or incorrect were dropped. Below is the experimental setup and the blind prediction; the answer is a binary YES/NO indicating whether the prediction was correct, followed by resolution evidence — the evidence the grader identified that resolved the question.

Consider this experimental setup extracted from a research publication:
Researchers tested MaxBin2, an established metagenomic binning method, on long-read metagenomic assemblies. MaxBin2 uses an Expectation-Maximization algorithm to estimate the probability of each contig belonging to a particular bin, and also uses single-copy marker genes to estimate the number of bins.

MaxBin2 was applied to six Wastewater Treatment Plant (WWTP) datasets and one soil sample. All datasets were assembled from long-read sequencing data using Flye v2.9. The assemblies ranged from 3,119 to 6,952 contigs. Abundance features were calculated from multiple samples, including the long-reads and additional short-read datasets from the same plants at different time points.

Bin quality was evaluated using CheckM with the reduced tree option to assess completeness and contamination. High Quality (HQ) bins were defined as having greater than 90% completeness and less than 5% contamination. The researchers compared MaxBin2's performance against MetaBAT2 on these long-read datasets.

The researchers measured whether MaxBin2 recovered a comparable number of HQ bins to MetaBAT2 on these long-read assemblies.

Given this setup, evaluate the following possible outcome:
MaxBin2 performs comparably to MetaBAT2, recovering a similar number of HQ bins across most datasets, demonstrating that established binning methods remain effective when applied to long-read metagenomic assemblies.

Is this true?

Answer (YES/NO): NO